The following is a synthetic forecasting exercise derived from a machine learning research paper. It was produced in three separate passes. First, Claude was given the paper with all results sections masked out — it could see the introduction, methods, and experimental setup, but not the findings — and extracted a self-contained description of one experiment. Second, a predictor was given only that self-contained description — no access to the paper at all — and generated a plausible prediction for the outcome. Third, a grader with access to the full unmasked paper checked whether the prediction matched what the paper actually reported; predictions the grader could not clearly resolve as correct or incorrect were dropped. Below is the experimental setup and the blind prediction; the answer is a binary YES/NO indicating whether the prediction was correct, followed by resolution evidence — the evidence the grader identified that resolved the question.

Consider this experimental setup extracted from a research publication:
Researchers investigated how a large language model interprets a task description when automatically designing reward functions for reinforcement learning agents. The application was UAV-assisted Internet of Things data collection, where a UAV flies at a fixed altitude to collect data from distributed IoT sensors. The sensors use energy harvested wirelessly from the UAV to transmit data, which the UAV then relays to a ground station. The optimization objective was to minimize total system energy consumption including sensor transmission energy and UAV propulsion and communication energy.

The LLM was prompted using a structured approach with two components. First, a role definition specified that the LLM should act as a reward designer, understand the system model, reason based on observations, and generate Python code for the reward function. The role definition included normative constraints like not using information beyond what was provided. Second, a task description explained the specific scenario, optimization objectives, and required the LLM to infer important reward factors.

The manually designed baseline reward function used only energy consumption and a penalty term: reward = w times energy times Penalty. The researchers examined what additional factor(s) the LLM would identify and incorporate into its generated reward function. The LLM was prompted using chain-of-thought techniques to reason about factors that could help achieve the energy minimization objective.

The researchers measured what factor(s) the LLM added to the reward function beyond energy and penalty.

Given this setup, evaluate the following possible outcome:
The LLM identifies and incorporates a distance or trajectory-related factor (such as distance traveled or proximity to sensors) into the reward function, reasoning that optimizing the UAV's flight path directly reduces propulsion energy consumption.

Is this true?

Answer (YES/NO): YES